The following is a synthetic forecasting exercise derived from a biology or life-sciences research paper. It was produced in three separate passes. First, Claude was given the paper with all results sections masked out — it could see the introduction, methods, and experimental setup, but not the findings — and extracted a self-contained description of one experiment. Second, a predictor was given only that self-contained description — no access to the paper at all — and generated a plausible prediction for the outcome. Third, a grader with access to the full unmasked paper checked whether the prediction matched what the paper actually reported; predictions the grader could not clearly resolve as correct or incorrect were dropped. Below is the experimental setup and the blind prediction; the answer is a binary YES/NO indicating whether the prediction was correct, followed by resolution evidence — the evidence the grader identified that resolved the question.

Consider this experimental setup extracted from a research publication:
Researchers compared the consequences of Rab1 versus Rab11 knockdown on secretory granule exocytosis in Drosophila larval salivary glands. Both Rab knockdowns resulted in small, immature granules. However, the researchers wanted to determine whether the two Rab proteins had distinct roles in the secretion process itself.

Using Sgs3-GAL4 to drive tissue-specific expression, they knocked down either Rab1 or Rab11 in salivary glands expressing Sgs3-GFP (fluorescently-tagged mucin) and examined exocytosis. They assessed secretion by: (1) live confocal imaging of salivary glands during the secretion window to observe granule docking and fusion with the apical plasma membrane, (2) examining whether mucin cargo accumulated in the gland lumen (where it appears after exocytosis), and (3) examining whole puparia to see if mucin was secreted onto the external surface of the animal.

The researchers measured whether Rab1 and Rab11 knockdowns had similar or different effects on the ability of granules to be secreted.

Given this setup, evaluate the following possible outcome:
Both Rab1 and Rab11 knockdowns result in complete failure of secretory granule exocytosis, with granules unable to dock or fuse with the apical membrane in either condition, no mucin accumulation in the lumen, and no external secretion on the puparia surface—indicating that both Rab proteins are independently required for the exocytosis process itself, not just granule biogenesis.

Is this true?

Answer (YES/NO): NO